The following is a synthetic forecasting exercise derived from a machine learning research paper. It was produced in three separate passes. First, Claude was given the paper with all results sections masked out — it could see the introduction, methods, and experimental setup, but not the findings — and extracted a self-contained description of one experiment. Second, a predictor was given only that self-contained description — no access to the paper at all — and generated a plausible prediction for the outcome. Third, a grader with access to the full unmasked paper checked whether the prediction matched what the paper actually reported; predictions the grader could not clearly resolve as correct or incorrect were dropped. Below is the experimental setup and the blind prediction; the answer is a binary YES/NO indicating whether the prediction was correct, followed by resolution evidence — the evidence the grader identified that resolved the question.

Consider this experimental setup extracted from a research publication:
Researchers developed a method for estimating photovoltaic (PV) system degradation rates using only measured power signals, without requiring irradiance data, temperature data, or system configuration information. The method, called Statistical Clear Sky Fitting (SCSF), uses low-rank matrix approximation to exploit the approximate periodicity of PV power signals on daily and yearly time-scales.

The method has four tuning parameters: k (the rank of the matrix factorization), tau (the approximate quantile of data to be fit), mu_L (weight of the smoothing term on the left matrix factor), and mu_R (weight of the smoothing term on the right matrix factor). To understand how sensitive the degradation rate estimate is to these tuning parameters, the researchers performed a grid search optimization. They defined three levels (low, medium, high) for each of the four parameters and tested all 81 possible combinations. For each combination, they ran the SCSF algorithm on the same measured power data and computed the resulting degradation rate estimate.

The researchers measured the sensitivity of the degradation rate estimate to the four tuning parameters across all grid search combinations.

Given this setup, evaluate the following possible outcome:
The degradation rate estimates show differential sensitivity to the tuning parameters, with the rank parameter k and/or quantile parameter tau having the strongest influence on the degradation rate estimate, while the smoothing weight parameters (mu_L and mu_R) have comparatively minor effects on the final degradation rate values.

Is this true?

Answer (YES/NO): YES